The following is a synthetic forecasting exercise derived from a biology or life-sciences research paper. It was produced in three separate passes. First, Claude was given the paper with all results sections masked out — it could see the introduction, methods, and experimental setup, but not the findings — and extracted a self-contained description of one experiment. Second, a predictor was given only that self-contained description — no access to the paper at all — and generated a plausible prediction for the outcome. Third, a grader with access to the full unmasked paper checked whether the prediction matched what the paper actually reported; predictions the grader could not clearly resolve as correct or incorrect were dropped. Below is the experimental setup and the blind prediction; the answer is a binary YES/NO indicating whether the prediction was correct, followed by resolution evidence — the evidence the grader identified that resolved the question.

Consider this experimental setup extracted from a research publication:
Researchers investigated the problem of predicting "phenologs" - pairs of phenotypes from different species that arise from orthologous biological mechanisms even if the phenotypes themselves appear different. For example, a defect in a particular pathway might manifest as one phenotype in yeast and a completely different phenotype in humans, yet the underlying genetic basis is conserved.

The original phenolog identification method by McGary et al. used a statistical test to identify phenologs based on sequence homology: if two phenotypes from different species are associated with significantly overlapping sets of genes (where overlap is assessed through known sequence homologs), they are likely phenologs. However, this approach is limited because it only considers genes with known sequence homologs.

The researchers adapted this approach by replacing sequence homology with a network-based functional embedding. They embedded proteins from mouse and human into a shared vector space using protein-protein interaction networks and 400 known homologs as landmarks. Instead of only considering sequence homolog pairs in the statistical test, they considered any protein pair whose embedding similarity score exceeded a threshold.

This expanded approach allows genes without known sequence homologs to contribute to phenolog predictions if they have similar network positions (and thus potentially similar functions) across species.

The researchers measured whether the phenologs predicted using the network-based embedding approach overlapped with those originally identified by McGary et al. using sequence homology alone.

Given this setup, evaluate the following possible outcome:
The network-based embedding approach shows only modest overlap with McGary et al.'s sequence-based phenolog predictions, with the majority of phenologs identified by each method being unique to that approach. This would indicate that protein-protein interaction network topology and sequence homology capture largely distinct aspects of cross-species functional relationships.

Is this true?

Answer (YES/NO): NO